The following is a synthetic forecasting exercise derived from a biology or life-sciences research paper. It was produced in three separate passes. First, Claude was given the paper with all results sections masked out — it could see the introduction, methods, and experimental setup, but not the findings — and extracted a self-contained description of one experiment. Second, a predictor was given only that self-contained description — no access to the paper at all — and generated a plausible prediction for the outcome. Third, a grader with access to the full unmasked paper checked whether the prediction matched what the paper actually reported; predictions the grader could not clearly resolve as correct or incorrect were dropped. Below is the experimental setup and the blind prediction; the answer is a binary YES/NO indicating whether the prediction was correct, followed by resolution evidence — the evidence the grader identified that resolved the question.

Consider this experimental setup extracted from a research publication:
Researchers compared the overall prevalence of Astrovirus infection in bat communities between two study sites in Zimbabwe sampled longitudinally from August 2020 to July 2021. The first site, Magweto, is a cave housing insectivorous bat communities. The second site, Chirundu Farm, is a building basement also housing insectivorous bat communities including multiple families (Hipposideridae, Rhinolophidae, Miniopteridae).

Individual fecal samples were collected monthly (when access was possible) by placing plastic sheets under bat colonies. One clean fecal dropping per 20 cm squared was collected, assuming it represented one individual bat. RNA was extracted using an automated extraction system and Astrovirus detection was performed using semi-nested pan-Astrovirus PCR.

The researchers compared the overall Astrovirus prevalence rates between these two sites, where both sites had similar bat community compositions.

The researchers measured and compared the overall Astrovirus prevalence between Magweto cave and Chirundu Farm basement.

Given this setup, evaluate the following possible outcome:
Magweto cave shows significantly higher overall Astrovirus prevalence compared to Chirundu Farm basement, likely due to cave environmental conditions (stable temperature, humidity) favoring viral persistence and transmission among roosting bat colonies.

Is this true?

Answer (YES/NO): NO